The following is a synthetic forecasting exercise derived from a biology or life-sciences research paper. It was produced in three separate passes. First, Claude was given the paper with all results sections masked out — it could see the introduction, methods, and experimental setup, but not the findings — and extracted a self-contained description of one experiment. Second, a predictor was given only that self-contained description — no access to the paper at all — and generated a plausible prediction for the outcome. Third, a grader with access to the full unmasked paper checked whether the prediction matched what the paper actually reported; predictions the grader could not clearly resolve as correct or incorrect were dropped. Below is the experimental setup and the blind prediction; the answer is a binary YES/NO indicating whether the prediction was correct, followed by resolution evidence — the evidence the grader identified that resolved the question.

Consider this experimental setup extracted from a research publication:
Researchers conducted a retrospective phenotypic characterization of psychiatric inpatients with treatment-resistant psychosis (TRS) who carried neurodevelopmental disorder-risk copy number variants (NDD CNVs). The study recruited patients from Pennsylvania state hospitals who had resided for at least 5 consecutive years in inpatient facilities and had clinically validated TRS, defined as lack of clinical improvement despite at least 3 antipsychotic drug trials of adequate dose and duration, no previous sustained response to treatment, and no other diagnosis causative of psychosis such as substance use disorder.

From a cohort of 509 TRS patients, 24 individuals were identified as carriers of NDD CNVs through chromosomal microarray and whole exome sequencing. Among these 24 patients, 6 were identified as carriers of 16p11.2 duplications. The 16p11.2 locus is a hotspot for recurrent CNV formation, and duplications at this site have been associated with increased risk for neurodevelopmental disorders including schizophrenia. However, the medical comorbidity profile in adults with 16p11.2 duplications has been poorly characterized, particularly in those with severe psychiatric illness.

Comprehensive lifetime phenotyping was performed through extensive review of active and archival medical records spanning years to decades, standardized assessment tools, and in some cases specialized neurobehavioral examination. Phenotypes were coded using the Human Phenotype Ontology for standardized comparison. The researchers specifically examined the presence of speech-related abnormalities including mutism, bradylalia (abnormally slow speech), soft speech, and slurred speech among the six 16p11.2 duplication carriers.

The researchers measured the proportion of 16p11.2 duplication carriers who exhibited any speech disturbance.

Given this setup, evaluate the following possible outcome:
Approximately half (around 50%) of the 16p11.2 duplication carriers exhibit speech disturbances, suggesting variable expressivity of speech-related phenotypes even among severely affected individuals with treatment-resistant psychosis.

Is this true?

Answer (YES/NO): NO